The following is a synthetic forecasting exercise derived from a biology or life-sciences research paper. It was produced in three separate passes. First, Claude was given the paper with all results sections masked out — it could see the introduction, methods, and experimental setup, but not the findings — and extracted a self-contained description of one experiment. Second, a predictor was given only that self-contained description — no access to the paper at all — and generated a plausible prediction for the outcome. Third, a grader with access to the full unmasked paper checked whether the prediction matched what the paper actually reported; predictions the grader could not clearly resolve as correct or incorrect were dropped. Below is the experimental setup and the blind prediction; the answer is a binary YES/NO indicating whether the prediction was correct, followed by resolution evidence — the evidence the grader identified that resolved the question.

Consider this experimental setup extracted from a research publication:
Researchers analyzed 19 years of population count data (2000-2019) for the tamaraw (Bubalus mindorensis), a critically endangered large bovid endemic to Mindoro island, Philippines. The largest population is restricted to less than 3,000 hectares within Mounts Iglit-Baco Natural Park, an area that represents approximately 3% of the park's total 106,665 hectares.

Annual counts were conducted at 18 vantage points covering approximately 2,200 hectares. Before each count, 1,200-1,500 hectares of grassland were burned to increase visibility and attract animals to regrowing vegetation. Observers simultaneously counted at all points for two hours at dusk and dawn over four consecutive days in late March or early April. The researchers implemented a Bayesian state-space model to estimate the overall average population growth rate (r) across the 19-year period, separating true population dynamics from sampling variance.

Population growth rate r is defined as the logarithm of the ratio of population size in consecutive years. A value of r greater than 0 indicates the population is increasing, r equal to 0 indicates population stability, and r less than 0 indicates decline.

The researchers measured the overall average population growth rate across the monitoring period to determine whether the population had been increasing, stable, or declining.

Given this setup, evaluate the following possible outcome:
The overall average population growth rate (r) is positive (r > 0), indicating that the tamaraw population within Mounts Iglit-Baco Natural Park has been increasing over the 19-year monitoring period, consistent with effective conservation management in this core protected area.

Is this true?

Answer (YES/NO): YES